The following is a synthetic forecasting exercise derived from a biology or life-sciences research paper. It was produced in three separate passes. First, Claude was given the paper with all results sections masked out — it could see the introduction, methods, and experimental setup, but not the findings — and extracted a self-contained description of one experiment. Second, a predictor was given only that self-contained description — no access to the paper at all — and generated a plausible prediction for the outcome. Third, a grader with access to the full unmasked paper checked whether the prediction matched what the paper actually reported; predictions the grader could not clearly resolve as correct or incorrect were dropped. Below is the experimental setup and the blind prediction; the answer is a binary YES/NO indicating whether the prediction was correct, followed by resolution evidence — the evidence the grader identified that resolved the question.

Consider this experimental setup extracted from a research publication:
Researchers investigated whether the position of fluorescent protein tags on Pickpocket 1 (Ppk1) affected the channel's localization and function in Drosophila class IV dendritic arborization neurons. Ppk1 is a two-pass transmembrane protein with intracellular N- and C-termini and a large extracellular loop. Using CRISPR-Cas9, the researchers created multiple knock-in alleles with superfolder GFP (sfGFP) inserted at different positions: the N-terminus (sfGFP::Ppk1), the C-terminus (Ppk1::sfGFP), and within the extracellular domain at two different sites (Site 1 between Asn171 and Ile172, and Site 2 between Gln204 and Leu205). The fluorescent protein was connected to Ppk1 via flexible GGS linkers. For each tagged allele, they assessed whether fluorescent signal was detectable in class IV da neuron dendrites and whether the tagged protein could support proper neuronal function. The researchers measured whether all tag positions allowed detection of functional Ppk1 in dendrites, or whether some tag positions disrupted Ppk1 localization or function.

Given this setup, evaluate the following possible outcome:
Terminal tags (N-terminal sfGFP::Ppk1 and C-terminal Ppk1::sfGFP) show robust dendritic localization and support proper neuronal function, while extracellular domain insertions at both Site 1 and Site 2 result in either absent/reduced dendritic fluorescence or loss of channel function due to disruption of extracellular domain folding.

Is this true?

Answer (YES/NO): NO